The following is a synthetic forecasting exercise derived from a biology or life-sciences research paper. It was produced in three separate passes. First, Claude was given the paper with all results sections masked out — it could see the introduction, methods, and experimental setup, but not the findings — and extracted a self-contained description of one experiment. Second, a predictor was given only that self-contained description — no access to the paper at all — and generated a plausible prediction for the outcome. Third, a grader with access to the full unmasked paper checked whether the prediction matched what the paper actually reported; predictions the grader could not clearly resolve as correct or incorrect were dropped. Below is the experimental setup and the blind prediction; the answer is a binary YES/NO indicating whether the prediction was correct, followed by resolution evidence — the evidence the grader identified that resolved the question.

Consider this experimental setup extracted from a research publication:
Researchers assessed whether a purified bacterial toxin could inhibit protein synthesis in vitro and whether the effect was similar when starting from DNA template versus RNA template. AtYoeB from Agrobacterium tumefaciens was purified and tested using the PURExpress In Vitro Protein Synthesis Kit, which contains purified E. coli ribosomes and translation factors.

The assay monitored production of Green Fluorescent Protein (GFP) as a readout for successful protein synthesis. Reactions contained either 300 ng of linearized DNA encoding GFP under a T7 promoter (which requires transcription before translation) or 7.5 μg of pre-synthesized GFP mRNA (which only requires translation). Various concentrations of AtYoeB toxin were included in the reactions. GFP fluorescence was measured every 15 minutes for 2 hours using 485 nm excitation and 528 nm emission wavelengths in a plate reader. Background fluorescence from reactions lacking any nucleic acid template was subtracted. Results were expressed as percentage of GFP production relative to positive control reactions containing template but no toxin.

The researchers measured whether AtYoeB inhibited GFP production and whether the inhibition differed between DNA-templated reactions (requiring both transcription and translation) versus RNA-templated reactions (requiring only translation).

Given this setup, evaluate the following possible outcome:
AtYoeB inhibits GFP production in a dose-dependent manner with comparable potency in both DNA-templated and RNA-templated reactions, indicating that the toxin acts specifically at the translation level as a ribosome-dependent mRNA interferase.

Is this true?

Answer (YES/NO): YES